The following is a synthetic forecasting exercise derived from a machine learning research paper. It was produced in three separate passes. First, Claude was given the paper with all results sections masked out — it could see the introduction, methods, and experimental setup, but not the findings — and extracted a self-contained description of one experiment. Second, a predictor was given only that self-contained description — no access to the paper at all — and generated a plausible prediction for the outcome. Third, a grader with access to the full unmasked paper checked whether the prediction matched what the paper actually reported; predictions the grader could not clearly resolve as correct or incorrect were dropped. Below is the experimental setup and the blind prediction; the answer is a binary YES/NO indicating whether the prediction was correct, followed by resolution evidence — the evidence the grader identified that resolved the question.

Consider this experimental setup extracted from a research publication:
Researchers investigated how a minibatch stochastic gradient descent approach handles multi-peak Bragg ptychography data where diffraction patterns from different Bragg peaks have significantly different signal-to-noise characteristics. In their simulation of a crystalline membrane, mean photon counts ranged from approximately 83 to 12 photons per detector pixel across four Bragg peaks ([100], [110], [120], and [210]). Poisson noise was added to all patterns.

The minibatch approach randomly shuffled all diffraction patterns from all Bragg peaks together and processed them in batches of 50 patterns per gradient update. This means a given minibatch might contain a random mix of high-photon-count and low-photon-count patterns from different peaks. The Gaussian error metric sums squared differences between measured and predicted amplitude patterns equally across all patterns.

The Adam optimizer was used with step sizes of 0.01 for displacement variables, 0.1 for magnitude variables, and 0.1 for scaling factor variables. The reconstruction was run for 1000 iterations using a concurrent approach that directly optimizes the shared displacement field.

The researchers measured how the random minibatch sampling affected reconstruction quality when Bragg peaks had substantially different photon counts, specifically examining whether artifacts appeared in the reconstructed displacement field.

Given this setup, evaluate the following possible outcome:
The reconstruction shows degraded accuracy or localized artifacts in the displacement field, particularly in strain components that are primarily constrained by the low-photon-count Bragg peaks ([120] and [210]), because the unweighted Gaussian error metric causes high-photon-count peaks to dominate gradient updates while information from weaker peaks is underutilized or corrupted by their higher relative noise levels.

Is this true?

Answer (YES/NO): NO